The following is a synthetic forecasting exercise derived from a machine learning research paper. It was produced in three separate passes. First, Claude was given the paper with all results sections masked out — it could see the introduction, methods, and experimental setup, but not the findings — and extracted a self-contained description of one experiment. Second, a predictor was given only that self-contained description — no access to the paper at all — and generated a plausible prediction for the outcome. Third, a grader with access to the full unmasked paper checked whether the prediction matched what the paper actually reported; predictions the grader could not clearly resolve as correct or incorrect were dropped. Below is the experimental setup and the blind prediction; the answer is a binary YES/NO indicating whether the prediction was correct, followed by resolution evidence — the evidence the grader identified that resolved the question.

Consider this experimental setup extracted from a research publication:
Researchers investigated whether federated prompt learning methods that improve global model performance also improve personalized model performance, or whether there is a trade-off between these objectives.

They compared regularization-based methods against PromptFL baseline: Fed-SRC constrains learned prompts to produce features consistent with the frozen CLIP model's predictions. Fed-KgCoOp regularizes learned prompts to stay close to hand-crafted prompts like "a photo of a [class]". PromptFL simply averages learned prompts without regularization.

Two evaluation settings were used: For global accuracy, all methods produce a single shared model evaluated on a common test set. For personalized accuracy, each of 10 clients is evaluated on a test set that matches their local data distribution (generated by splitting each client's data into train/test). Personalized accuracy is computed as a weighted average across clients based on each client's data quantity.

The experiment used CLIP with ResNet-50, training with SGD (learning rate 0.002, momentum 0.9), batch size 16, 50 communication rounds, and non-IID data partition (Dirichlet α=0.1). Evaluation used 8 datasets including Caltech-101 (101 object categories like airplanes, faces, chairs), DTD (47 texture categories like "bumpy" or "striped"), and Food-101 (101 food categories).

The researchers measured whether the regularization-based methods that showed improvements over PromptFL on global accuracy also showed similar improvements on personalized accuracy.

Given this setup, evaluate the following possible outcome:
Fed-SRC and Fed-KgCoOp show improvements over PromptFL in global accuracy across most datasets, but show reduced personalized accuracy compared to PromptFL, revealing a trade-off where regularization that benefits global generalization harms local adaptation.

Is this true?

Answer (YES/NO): NO